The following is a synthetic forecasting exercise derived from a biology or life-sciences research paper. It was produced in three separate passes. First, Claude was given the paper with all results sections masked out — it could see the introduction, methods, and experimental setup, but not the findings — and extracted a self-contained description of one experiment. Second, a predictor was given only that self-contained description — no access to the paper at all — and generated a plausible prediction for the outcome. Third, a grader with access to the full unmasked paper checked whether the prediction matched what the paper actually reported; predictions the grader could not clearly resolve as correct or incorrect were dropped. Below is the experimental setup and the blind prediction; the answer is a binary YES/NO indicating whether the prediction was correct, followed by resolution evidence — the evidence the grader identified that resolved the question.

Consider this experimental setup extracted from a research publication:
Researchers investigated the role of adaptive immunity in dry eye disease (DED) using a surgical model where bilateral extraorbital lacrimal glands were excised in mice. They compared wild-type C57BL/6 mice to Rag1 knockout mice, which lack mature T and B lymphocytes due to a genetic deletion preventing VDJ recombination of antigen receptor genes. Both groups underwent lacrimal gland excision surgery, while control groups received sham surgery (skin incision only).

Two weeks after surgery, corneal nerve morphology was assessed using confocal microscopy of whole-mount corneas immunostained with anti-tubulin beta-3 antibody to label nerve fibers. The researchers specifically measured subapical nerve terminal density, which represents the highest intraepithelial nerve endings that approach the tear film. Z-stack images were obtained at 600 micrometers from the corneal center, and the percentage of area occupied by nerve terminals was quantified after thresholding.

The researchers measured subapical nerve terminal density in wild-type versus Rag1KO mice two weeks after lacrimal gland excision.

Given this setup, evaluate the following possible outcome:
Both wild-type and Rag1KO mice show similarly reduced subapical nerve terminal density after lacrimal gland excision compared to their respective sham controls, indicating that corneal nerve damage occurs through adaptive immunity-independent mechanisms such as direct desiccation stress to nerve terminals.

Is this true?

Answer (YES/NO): NO